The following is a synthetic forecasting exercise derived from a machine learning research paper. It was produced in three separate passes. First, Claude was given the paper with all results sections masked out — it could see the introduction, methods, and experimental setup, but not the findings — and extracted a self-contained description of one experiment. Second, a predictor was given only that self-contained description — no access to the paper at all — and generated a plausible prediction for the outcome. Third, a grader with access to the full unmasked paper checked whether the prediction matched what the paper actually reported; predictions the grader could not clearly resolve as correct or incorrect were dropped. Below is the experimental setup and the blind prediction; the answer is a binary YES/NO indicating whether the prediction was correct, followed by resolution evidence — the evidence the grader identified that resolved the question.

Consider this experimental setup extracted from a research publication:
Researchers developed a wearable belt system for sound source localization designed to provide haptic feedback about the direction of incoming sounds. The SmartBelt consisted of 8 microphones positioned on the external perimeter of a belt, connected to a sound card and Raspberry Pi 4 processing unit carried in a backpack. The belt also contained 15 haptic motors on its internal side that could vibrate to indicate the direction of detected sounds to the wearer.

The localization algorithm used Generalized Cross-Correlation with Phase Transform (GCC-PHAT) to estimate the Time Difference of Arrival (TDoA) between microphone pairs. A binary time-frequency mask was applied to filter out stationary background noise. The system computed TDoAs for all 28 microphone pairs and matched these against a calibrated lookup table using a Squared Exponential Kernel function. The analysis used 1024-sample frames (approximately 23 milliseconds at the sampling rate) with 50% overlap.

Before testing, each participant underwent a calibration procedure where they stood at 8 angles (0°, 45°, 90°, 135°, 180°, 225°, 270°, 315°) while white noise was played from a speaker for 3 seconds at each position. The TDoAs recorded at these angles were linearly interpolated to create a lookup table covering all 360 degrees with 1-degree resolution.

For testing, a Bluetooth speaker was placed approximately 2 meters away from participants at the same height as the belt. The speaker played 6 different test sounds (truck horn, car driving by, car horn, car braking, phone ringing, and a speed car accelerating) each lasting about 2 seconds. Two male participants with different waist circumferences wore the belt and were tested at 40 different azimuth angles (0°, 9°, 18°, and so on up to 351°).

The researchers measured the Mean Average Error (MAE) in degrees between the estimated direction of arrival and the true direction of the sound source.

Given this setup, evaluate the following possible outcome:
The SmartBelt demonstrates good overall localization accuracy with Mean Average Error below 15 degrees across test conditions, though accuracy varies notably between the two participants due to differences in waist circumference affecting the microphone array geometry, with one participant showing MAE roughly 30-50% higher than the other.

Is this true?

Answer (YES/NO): NO